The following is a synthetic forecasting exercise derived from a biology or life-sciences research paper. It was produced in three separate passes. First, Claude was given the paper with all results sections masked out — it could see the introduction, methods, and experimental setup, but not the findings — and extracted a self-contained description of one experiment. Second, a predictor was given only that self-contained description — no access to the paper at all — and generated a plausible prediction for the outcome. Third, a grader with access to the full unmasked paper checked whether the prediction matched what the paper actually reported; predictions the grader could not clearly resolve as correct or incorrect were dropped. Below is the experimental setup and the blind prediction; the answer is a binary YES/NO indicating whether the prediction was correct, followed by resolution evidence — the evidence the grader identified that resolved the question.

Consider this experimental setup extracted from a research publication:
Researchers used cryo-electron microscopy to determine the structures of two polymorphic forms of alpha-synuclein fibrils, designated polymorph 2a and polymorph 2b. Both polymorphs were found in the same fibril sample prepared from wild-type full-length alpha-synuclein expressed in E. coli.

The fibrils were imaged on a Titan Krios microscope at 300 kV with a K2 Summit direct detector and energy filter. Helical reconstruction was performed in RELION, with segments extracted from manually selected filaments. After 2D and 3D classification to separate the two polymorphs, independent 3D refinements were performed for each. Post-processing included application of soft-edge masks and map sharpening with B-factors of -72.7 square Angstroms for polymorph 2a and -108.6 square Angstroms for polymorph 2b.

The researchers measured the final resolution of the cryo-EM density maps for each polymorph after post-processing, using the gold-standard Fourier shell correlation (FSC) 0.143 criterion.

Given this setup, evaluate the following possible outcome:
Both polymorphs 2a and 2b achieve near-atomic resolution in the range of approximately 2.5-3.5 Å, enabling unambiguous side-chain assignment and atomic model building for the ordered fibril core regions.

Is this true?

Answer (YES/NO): YES